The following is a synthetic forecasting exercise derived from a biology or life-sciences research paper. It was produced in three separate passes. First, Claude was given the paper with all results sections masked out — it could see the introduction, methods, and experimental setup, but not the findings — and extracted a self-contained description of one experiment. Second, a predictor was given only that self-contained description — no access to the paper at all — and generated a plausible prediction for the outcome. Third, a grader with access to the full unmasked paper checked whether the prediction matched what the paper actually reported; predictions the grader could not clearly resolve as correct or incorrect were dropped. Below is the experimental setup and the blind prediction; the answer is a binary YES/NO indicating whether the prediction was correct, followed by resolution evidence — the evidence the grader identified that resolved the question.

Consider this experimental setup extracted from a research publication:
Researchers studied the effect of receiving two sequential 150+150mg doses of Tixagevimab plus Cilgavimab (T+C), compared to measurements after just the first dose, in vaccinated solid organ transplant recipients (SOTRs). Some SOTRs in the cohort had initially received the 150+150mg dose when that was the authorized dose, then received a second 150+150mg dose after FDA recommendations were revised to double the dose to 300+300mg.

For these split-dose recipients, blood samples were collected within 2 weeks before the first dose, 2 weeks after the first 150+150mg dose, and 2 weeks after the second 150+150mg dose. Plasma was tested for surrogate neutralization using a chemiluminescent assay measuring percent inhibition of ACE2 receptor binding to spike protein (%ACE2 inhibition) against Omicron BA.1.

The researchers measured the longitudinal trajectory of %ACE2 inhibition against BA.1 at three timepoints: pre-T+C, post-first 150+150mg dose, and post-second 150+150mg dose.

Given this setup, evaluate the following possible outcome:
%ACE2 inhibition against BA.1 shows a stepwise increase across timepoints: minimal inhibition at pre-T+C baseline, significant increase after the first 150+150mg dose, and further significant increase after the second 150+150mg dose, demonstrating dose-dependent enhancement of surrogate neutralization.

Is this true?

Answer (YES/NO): NO